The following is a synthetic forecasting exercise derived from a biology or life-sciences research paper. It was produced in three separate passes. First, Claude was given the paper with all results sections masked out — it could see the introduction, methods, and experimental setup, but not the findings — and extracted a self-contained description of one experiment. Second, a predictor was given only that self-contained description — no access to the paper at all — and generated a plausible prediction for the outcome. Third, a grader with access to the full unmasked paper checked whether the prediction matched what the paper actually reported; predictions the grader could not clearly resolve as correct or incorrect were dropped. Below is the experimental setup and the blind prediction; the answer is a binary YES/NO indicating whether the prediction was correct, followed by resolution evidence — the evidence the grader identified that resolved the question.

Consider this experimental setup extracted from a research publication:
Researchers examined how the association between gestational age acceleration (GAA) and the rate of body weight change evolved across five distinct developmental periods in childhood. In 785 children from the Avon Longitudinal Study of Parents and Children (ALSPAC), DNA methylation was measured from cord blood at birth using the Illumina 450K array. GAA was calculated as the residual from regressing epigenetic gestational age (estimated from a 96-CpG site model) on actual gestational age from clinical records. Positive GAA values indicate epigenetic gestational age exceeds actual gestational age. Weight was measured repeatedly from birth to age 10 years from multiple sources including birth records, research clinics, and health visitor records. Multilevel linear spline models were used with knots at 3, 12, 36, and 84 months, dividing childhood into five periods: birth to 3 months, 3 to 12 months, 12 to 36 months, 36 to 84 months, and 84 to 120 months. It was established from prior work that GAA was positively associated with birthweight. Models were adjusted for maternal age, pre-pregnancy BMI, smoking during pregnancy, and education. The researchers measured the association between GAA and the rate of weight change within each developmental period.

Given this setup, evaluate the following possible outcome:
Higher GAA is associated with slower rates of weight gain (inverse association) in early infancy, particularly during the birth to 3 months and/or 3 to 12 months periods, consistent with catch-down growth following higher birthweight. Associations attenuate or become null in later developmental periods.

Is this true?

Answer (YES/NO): NO